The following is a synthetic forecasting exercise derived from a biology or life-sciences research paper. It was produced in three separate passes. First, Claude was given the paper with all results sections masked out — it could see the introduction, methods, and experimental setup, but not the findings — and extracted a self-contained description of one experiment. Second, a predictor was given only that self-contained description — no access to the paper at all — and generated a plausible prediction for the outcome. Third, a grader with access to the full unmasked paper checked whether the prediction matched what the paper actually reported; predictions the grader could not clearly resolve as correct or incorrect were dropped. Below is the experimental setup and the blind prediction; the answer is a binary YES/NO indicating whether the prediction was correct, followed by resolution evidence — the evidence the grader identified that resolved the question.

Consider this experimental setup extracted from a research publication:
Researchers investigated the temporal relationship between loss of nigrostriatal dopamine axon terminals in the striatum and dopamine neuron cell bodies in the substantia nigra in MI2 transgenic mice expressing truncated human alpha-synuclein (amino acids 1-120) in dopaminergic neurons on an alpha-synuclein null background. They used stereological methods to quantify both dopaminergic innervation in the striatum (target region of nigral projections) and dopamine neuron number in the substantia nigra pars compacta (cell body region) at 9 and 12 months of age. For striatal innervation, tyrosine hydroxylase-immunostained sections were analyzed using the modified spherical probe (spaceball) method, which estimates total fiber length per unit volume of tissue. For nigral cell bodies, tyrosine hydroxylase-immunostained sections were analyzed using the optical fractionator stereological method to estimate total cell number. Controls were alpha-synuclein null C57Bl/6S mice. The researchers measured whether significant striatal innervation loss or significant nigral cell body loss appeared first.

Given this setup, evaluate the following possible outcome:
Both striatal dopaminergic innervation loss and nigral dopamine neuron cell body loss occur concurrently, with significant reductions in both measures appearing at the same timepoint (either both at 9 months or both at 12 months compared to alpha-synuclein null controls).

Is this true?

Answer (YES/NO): YES